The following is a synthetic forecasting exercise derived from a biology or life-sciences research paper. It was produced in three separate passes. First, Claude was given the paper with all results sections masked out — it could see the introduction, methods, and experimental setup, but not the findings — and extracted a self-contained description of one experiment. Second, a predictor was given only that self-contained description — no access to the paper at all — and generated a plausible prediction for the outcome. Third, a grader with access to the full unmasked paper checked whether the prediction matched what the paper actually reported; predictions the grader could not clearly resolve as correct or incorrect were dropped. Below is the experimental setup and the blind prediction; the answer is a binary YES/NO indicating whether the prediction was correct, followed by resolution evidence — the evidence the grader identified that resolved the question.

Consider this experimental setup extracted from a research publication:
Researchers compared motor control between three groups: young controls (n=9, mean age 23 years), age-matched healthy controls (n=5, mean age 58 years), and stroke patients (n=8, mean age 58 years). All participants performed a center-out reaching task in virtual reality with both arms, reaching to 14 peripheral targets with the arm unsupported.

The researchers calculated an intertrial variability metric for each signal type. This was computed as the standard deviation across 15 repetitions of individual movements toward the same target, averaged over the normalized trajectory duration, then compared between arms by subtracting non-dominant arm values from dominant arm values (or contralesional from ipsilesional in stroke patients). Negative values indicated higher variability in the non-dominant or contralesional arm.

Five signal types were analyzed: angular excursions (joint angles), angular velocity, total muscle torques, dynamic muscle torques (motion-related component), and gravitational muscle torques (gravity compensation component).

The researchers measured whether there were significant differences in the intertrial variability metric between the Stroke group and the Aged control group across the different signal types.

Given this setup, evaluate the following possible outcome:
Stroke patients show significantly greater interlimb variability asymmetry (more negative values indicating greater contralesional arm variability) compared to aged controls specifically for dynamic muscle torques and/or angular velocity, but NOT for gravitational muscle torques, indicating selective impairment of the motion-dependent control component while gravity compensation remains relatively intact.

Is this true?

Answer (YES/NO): NO